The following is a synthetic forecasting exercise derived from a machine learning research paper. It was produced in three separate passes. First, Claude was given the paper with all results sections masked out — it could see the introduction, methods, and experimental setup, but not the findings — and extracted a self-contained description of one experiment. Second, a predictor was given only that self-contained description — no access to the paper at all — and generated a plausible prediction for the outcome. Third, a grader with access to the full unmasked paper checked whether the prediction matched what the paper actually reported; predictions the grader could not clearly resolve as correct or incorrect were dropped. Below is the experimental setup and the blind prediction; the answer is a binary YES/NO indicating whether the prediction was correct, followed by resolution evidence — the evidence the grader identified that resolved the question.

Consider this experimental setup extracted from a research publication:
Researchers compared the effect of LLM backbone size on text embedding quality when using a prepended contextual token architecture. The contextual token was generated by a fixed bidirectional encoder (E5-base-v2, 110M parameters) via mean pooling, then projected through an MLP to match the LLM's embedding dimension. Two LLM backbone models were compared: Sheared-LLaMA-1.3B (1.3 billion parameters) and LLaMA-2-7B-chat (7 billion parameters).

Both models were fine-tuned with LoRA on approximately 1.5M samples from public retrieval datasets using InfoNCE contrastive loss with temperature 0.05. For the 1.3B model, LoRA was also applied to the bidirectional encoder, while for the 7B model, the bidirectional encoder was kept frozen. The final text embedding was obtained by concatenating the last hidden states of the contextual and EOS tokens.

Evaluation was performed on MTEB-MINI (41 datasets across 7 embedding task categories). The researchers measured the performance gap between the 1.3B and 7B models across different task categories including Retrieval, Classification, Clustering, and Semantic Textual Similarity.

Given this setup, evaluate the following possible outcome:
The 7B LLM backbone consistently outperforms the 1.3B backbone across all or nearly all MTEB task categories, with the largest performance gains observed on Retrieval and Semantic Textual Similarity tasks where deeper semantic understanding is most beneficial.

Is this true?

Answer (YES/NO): NO